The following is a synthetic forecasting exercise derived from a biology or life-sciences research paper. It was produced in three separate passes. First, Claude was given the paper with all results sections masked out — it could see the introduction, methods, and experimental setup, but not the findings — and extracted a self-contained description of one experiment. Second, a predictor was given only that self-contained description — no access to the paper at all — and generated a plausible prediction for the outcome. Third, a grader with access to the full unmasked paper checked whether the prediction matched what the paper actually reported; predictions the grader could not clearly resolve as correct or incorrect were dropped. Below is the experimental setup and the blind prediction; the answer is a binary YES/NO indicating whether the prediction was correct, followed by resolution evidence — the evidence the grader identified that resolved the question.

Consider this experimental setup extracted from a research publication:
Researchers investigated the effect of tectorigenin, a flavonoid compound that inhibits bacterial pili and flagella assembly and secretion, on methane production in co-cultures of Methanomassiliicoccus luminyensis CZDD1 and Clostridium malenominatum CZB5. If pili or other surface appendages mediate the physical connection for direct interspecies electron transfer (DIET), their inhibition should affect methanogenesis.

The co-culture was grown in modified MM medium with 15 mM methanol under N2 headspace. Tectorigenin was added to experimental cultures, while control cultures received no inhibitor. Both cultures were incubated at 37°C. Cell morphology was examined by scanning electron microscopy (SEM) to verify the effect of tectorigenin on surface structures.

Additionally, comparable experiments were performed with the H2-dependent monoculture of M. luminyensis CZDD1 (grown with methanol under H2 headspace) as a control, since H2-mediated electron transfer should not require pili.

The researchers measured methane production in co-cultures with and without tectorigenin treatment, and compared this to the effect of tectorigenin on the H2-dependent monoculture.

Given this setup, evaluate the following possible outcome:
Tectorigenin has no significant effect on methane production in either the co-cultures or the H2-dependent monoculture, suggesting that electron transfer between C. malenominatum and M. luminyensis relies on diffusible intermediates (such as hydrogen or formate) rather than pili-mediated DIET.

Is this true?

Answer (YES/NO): NO